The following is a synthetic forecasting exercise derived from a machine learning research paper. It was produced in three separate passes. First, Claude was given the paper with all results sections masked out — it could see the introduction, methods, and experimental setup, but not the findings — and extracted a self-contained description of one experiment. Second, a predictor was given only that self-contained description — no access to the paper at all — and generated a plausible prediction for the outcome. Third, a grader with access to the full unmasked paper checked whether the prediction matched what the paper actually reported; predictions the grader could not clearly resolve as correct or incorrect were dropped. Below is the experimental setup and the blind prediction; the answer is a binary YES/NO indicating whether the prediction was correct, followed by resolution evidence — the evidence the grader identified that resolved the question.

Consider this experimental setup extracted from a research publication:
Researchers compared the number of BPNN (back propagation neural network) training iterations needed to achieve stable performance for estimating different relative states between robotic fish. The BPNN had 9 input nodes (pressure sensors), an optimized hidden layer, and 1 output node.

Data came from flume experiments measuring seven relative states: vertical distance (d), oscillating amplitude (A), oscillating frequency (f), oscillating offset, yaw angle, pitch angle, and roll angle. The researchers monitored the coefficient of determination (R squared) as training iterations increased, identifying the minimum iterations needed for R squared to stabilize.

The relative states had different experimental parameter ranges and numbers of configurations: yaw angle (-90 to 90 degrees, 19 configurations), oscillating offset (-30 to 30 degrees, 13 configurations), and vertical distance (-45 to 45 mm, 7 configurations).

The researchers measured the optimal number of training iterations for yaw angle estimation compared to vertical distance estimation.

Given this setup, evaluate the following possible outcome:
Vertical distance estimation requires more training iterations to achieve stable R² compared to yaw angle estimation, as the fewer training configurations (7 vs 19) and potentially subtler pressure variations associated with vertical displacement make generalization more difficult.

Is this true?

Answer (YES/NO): NO